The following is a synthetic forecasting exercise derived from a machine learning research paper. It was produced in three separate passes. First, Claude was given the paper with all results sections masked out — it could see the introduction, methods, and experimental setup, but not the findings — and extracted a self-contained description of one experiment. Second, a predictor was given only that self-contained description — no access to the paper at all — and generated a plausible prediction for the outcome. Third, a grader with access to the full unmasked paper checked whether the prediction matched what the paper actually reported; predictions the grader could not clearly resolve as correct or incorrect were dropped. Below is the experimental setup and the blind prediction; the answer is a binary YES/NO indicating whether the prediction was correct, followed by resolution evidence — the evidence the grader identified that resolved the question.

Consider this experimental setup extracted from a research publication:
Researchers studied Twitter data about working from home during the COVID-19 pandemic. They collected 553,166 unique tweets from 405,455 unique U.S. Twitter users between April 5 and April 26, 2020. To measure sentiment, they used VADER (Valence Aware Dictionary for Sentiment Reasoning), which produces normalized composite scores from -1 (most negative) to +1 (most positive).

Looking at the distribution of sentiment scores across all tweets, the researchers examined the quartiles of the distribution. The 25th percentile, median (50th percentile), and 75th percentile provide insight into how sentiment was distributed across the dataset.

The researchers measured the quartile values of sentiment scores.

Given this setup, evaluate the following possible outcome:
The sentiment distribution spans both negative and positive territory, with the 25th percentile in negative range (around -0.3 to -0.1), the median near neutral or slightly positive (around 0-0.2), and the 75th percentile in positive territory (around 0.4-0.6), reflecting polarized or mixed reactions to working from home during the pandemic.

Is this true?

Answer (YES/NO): NO